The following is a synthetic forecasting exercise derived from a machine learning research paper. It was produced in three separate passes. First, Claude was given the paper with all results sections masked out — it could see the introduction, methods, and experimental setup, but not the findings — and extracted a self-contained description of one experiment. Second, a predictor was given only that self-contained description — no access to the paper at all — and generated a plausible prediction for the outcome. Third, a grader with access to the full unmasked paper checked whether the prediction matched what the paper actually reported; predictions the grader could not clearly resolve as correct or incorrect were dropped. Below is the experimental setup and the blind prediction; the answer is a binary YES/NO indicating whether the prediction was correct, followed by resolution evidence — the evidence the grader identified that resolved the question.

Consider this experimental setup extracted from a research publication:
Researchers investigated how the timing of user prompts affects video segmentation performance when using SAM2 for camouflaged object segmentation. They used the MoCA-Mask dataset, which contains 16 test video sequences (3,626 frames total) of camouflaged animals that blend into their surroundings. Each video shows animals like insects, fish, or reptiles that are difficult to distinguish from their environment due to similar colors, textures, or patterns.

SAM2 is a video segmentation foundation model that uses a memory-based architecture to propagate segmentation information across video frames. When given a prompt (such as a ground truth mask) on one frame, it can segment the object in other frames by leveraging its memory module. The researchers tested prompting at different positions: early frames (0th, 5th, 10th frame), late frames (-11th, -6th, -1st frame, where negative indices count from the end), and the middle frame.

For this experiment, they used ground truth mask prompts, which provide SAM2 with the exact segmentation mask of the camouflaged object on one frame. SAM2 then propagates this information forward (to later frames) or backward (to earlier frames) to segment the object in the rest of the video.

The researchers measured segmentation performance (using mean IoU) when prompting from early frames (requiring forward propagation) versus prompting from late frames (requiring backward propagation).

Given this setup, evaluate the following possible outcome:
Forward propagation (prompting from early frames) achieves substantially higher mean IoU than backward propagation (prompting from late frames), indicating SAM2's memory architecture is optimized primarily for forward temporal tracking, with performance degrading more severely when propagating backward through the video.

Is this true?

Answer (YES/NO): NO